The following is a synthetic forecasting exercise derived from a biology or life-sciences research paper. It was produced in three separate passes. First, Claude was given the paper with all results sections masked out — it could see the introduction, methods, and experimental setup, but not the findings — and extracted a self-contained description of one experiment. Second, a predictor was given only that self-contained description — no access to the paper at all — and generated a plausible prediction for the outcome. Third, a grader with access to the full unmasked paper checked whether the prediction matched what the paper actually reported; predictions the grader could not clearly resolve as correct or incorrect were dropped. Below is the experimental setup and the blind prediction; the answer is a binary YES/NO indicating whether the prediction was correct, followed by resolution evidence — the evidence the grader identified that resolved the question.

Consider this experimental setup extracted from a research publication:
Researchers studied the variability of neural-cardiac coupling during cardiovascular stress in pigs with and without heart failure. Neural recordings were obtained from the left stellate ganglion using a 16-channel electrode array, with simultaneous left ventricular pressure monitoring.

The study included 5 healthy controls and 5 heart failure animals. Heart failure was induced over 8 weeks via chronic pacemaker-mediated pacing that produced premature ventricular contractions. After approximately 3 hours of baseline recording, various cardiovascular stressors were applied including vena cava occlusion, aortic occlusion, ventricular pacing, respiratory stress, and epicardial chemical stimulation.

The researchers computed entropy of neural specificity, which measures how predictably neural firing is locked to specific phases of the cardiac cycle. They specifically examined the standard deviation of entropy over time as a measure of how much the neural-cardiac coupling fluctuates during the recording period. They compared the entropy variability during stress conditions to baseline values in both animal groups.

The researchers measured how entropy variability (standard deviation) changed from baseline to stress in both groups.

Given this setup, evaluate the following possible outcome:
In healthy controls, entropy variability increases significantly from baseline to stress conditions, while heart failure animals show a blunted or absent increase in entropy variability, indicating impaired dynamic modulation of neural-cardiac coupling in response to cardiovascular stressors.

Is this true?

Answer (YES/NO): NO